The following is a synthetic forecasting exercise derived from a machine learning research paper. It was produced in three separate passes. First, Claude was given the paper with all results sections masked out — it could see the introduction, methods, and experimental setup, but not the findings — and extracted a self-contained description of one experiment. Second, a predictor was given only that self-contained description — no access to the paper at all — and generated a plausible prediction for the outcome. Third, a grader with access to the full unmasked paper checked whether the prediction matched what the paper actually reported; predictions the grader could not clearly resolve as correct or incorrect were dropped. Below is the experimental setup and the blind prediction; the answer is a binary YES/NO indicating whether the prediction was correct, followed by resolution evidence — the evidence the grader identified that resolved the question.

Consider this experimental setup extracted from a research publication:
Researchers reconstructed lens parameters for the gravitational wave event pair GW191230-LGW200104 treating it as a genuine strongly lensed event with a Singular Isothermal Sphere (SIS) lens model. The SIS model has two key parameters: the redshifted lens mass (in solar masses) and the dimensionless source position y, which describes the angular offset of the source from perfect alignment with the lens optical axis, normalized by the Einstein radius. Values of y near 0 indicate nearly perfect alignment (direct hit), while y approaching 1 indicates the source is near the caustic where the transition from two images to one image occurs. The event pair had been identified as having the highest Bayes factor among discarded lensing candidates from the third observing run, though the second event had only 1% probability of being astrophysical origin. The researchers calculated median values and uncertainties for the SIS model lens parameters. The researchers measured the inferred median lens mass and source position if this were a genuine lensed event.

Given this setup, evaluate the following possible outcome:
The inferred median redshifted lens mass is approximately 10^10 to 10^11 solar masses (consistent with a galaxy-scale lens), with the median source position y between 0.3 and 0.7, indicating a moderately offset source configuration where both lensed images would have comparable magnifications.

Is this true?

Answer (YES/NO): NO